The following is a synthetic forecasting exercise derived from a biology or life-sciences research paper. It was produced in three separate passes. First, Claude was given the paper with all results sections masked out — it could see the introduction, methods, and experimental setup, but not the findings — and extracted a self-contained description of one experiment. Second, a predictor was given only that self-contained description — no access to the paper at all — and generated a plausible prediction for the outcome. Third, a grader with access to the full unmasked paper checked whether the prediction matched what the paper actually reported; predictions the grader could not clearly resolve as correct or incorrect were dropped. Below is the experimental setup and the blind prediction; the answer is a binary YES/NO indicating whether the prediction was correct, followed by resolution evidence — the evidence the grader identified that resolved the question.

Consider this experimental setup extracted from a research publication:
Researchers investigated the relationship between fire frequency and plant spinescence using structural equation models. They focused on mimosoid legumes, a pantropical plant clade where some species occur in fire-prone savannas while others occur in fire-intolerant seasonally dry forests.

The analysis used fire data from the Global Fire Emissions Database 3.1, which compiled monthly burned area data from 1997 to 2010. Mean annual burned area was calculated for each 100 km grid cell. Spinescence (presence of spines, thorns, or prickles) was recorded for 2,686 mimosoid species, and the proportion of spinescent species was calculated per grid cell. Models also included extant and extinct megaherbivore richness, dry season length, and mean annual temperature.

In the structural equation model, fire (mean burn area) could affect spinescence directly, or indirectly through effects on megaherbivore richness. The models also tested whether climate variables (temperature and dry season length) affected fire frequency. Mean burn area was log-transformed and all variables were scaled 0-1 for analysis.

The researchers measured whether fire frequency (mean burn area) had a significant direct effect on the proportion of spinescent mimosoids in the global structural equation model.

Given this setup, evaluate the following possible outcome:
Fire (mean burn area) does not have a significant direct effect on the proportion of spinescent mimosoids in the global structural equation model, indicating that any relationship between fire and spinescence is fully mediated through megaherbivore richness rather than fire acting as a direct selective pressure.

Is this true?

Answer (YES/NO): YES